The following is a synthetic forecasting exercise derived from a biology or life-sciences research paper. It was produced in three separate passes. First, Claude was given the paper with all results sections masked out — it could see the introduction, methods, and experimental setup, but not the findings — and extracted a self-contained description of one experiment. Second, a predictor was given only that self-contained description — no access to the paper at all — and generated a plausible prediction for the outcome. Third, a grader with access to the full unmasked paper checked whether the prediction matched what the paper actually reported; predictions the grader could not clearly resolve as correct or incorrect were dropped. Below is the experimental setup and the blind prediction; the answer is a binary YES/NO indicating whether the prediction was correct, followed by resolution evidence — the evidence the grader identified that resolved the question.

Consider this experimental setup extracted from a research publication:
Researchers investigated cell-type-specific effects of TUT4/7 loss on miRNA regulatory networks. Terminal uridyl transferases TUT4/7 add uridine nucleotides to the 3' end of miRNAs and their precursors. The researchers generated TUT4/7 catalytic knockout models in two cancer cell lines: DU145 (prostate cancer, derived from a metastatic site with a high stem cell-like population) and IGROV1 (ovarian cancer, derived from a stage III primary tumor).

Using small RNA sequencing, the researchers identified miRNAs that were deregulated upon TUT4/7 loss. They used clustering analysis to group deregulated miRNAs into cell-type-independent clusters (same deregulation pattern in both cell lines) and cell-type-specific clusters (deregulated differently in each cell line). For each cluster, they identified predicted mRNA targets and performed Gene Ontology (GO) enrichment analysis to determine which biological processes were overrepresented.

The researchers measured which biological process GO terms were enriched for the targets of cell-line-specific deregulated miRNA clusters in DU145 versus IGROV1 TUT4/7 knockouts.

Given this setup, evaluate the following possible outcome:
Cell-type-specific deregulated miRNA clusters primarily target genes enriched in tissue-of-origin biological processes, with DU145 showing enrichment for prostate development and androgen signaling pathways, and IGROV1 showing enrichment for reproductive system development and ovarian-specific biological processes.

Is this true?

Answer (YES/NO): NO